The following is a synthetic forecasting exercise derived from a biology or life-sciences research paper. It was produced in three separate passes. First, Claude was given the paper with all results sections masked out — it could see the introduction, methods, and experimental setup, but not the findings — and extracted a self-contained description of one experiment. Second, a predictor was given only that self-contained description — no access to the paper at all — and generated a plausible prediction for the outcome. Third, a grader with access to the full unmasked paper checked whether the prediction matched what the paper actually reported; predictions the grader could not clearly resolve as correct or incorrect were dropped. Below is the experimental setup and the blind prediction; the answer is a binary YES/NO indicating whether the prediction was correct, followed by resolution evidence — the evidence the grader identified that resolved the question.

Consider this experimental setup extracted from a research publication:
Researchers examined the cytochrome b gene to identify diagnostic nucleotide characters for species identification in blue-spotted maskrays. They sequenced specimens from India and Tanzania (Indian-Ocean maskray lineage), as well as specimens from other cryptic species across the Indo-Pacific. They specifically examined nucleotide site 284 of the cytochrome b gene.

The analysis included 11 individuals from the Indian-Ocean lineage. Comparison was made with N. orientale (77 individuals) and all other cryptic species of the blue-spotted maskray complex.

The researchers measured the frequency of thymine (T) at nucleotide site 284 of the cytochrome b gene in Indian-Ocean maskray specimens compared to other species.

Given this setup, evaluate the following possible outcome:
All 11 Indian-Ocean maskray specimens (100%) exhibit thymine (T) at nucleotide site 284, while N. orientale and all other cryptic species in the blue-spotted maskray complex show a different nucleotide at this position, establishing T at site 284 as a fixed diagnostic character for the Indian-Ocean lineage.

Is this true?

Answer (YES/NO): NO